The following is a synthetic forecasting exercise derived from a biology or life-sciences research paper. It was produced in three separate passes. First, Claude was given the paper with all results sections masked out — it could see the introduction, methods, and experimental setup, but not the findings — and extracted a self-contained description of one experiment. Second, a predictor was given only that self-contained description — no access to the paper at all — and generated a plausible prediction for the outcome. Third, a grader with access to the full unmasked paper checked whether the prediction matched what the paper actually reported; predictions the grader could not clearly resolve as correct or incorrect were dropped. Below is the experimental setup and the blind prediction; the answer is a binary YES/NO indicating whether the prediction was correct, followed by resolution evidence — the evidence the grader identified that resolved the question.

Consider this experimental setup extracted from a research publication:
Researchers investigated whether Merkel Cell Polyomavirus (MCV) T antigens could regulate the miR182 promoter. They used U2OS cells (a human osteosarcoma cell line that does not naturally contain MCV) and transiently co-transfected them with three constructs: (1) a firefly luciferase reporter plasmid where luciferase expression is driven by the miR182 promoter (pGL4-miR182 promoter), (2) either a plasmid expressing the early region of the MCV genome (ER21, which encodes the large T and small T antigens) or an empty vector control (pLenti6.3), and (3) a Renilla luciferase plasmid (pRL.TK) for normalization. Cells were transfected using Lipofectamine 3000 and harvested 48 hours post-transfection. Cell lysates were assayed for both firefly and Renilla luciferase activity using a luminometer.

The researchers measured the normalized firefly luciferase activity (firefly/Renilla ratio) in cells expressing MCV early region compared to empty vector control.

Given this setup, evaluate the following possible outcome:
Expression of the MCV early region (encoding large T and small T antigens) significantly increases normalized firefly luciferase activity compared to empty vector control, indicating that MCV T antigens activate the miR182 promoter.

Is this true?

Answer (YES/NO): YES